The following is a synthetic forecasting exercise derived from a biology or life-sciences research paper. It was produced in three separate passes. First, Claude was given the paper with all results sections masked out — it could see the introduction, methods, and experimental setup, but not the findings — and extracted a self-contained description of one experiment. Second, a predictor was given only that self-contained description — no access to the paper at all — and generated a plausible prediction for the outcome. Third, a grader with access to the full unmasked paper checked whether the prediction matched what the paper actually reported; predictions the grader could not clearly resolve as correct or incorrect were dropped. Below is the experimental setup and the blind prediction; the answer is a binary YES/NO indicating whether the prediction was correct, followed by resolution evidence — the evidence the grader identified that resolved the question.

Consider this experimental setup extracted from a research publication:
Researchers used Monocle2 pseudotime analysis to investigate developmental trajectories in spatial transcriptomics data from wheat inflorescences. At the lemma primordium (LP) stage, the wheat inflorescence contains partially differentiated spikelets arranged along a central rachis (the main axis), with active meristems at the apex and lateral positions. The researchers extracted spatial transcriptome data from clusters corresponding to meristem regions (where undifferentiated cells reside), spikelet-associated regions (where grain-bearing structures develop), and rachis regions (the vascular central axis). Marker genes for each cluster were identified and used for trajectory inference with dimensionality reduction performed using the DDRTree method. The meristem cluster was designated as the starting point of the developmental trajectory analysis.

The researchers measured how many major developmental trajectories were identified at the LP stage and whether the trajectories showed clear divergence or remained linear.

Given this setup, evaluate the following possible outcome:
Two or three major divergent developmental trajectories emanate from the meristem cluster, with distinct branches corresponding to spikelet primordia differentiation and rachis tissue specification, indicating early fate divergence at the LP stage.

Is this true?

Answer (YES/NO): YES